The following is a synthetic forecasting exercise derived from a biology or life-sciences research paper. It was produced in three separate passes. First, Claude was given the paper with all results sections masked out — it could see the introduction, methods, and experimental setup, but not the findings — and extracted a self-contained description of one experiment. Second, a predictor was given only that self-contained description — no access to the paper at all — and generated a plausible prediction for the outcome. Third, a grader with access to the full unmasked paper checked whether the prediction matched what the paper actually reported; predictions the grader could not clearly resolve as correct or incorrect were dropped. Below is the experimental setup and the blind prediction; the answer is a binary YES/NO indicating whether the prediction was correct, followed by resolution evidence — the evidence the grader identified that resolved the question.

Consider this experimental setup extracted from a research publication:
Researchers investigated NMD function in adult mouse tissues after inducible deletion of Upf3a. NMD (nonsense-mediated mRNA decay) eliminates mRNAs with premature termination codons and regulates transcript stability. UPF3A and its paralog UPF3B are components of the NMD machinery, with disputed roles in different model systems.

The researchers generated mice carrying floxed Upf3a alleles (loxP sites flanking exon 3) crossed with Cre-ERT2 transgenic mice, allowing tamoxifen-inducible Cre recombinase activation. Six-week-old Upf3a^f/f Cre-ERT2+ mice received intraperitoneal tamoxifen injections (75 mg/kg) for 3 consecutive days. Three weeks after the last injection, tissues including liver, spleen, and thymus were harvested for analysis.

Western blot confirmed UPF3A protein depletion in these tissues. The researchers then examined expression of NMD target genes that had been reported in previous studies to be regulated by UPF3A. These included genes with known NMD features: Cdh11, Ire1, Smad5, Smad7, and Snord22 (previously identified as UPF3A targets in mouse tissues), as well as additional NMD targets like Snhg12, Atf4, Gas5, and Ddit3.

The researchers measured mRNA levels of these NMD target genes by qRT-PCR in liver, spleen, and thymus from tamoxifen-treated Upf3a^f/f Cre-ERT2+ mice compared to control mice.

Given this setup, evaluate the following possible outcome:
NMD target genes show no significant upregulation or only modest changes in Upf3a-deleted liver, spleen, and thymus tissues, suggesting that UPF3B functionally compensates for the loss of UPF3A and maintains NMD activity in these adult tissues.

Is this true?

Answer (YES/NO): YES